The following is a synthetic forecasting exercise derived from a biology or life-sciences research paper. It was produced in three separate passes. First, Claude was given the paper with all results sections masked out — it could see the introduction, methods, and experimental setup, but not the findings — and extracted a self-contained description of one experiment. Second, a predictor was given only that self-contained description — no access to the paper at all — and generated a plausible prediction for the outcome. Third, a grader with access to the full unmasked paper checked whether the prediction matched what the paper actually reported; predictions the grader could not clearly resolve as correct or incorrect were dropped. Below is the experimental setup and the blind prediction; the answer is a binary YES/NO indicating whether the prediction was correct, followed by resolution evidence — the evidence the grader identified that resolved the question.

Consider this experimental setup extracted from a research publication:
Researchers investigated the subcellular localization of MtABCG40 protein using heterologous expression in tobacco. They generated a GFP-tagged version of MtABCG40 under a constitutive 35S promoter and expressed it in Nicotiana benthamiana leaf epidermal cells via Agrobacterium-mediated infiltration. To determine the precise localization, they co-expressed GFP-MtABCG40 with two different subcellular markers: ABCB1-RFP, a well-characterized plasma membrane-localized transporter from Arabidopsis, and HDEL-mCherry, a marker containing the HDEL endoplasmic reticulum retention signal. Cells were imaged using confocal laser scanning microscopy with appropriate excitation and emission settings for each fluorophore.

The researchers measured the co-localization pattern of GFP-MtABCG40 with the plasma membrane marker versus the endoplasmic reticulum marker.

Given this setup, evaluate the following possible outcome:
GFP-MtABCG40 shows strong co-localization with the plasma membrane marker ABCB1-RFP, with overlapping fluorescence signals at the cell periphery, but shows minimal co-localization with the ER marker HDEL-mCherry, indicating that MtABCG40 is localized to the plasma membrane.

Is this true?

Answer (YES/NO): NO